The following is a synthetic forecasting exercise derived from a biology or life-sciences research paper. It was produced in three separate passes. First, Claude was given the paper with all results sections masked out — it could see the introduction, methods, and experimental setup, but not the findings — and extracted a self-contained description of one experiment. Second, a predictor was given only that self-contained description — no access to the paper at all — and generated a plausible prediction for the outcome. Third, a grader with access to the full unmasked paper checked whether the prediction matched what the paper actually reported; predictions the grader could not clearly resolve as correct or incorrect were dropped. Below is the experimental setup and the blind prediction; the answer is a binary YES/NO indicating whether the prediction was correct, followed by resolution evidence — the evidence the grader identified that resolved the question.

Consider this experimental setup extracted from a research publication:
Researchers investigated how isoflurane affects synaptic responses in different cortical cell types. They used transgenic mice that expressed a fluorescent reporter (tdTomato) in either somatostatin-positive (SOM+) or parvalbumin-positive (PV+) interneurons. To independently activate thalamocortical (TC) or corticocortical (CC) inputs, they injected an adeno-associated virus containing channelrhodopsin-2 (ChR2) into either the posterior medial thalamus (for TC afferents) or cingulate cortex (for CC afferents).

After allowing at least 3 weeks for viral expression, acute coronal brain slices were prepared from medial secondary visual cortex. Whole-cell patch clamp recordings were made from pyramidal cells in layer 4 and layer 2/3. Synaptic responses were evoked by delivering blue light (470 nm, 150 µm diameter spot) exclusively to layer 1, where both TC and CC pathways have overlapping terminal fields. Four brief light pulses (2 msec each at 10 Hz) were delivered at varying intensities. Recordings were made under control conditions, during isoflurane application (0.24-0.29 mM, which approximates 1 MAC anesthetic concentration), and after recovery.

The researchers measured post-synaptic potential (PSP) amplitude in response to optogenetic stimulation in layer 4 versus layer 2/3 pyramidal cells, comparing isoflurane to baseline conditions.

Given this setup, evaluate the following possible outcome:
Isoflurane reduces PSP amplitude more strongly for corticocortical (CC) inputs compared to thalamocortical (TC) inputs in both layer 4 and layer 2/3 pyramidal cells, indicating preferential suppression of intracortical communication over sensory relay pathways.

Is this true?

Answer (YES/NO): NO